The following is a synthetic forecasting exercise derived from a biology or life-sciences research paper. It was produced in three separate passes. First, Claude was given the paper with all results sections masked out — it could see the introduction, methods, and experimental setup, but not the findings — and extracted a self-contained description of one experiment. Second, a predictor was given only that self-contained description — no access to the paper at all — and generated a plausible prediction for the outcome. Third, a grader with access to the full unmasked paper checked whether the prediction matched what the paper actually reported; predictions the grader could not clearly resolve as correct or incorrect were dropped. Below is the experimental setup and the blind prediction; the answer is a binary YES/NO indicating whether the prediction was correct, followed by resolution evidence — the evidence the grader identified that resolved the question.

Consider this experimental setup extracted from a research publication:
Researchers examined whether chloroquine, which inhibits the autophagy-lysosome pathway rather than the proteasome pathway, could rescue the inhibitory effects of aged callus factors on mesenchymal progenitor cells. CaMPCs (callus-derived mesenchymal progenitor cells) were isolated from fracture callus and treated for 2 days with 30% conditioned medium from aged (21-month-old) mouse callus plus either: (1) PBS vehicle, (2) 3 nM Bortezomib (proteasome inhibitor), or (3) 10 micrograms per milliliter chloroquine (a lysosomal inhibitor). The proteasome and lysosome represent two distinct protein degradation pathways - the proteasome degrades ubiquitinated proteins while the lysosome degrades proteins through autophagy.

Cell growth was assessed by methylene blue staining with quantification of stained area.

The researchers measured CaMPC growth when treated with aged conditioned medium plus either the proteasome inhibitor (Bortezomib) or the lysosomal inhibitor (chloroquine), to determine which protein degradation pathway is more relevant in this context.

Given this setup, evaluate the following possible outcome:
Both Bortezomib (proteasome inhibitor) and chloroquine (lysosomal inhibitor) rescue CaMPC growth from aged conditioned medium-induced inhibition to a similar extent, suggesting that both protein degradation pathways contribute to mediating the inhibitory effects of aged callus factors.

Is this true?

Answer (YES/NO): NO